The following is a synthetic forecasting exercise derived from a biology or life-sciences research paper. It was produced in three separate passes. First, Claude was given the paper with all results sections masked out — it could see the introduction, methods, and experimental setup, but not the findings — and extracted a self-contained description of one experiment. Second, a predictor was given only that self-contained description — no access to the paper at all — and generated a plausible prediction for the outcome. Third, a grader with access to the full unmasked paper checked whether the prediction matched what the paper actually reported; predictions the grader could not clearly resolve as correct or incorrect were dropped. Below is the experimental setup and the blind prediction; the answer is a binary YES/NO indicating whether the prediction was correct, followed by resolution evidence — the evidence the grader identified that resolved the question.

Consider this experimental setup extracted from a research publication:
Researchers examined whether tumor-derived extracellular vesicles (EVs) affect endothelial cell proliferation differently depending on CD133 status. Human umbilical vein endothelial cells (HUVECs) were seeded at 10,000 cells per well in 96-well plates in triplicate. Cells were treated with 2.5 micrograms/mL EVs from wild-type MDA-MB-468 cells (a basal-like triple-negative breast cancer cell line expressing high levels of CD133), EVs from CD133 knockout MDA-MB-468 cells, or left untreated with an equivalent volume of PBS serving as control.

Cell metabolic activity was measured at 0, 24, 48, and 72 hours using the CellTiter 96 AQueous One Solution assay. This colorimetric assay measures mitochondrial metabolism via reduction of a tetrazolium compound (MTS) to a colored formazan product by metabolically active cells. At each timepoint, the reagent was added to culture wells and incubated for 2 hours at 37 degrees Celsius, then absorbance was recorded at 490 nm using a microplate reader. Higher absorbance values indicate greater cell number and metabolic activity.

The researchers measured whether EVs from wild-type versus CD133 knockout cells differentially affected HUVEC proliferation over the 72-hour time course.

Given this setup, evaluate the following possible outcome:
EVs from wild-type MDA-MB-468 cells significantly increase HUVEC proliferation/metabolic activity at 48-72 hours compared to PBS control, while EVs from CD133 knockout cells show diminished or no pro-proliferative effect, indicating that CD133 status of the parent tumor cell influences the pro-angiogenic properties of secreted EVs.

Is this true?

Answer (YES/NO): NO